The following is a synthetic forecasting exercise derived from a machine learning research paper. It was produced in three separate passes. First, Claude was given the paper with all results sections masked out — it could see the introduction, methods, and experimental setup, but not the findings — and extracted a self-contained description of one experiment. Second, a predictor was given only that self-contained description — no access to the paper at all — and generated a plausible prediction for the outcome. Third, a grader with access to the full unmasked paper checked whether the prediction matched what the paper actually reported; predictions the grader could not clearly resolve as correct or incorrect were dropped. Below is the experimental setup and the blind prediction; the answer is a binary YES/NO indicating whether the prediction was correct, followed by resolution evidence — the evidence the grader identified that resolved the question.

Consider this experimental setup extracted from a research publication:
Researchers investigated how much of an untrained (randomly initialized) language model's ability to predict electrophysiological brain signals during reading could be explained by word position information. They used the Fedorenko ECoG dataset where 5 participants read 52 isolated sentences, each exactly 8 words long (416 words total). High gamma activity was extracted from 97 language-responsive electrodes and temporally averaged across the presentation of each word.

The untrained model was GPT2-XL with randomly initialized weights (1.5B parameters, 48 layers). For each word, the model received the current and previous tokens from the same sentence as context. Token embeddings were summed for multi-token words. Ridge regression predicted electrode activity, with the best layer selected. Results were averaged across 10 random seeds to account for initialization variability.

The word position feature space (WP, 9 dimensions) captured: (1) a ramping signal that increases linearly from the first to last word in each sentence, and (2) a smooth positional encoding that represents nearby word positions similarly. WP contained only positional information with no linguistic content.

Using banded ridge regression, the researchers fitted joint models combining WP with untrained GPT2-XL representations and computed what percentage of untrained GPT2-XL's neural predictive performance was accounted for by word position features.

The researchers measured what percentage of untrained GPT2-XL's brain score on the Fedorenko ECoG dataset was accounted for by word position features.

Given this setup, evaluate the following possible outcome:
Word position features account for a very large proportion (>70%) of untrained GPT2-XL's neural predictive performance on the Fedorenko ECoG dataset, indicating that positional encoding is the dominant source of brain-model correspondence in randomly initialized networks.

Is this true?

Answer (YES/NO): YES